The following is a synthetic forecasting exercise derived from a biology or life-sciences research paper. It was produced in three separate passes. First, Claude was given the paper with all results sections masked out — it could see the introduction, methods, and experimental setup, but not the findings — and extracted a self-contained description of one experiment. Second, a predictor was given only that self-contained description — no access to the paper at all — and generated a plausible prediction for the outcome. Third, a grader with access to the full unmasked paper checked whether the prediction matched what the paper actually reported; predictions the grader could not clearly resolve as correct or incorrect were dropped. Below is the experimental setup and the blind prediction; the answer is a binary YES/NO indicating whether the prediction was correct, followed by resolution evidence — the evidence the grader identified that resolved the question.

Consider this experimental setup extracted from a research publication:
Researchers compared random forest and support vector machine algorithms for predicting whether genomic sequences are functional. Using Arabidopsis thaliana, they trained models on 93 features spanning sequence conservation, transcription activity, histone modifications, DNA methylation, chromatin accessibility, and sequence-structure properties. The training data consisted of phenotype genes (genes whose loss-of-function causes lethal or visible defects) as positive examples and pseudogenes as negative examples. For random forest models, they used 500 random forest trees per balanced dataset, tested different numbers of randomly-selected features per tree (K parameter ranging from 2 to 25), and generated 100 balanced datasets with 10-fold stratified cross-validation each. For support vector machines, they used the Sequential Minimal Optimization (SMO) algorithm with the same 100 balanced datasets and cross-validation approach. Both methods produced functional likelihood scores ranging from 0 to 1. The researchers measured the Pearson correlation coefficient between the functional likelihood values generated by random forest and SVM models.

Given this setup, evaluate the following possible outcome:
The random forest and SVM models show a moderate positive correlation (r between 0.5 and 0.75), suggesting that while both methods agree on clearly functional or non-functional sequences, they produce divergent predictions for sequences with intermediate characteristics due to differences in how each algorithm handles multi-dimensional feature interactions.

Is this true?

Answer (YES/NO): NO